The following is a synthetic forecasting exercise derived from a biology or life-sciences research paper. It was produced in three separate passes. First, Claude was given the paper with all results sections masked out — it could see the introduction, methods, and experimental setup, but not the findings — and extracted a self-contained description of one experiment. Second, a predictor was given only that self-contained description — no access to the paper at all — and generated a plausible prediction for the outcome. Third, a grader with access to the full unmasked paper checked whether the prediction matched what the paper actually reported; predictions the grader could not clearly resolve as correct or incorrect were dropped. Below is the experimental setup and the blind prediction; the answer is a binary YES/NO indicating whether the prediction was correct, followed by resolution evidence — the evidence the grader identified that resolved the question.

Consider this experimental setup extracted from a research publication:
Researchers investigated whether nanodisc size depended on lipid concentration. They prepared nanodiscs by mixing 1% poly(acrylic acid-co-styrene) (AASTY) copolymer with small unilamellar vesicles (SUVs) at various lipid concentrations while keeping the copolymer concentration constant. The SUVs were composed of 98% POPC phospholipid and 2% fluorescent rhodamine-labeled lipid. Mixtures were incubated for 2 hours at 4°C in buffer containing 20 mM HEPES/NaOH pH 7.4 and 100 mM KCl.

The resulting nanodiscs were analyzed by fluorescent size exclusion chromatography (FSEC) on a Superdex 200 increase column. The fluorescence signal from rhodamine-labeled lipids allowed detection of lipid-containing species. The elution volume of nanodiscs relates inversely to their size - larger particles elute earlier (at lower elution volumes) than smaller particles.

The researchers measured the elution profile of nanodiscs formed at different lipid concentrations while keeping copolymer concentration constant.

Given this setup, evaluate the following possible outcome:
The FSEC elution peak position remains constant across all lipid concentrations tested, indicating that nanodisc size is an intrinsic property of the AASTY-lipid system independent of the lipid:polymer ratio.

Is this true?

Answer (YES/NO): NO